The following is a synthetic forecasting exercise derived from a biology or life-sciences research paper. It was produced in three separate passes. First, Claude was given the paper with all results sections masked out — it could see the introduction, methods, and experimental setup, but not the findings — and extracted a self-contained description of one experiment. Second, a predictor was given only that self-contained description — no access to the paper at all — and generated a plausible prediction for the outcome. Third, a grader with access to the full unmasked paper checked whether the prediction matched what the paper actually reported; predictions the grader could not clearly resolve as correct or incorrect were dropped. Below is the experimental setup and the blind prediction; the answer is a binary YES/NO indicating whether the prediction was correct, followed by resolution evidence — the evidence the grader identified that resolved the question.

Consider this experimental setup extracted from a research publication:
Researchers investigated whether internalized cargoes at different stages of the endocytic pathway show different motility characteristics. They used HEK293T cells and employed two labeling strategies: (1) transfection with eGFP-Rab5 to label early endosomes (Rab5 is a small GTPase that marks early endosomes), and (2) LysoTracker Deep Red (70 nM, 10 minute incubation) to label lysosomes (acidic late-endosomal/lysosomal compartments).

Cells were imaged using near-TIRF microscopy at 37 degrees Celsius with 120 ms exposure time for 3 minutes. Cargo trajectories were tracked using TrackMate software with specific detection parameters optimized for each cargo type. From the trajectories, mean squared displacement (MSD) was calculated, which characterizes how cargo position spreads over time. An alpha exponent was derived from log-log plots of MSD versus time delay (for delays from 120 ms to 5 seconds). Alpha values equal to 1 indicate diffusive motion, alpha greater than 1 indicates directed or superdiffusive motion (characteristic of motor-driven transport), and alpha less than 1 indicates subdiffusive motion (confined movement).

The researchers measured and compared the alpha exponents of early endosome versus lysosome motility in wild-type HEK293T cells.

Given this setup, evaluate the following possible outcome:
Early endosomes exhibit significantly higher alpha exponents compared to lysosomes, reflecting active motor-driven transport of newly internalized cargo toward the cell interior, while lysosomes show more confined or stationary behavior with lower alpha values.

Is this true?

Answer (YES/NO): NO